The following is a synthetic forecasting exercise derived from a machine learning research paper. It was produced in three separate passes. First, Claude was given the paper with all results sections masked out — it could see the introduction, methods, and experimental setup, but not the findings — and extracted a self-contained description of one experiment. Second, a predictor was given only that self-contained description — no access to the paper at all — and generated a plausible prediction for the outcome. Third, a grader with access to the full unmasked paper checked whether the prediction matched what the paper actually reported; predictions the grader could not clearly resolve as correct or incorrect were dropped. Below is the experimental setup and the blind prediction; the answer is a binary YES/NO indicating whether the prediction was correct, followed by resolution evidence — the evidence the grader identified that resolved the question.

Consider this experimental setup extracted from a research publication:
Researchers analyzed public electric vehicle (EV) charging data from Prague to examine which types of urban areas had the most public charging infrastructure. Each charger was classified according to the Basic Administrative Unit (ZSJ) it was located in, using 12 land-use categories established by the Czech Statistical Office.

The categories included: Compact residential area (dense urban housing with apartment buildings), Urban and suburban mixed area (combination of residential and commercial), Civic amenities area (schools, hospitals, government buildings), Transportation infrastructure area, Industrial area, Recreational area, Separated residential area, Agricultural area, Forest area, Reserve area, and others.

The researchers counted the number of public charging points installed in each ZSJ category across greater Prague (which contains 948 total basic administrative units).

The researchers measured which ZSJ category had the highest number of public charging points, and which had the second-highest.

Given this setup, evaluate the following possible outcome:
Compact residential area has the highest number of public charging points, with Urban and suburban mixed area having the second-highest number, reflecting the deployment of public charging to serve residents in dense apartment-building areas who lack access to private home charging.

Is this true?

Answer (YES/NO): NO